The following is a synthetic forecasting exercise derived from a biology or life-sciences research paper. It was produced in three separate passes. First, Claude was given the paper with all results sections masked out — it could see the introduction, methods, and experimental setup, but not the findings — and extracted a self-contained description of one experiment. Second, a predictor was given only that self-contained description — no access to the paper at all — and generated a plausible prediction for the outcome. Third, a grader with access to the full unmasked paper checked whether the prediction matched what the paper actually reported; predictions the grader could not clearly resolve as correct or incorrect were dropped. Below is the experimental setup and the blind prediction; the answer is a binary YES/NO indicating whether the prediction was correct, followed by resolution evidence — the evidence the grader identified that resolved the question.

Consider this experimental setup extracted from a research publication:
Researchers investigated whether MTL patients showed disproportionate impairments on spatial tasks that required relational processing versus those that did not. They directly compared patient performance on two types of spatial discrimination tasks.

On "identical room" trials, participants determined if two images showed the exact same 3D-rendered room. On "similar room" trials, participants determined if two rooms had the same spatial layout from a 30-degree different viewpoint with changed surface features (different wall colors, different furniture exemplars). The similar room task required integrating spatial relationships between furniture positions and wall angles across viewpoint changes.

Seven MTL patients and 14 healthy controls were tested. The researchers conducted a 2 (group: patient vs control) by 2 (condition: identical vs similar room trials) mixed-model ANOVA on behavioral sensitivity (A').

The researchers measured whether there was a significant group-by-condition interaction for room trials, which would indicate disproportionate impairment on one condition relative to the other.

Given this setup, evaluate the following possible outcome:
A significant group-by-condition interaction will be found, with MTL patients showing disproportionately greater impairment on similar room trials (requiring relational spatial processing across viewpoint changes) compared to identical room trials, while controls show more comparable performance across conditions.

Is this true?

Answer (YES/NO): YES